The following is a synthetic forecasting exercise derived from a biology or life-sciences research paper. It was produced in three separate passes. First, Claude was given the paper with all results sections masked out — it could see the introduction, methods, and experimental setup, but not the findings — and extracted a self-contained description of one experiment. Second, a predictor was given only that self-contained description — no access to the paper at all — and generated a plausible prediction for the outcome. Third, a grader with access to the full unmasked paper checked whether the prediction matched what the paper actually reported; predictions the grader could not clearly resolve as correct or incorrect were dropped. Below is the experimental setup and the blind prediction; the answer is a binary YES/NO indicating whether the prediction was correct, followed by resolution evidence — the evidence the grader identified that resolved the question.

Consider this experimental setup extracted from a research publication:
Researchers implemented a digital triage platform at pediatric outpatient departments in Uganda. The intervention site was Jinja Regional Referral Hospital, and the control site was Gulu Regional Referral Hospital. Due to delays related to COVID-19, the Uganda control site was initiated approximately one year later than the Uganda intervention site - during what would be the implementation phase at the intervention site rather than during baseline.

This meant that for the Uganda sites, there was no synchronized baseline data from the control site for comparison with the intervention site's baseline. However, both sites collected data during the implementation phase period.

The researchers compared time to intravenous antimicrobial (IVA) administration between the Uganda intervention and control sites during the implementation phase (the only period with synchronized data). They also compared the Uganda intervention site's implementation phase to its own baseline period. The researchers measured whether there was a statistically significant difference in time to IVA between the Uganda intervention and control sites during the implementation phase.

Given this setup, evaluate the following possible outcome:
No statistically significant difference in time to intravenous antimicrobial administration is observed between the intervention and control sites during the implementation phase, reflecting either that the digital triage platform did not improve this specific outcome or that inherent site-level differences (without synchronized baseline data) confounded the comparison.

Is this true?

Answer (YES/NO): YES